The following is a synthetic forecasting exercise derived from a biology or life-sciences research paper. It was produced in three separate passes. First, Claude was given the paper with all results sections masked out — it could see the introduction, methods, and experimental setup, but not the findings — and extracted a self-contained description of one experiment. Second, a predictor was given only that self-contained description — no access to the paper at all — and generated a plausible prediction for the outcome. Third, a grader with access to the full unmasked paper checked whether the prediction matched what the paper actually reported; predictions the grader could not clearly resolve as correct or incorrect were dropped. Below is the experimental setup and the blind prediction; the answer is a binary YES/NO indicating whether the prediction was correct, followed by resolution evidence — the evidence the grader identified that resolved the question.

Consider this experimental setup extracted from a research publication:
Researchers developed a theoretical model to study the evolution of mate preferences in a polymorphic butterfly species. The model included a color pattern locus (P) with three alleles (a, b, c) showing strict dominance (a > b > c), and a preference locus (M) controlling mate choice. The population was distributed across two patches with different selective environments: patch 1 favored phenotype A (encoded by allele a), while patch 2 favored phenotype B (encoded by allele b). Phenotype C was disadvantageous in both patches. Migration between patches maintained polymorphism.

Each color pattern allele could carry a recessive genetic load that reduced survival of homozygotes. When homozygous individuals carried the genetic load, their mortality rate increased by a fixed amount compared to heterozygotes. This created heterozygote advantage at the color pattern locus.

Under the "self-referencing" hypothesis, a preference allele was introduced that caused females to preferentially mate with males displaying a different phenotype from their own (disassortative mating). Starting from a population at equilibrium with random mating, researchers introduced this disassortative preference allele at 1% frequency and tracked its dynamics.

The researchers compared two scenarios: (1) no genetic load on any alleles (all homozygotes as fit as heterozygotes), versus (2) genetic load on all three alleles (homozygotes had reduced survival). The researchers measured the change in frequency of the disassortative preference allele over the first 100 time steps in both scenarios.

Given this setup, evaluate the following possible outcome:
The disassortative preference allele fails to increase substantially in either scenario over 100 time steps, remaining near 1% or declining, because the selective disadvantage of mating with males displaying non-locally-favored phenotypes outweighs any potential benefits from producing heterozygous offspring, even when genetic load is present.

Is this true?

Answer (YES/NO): NO